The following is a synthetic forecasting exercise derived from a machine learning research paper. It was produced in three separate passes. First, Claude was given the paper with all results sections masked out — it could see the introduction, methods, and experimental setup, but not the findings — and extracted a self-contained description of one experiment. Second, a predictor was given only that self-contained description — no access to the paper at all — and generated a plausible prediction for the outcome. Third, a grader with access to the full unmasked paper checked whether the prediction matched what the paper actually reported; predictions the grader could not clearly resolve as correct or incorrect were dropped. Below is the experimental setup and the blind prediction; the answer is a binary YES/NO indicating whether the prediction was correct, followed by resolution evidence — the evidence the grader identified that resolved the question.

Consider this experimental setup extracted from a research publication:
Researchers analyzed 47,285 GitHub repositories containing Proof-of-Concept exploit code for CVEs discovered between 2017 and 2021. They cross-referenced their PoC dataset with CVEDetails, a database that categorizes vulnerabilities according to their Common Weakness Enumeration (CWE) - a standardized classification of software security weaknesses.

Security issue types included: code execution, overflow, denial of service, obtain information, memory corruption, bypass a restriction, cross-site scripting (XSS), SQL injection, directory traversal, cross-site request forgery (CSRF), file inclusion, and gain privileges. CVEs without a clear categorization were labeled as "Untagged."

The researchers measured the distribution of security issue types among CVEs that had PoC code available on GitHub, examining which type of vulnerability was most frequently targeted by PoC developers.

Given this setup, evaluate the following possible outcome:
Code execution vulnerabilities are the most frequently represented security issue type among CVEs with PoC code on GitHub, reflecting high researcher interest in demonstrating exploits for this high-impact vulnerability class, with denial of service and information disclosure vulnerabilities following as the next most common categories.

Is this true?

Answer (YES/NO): NO